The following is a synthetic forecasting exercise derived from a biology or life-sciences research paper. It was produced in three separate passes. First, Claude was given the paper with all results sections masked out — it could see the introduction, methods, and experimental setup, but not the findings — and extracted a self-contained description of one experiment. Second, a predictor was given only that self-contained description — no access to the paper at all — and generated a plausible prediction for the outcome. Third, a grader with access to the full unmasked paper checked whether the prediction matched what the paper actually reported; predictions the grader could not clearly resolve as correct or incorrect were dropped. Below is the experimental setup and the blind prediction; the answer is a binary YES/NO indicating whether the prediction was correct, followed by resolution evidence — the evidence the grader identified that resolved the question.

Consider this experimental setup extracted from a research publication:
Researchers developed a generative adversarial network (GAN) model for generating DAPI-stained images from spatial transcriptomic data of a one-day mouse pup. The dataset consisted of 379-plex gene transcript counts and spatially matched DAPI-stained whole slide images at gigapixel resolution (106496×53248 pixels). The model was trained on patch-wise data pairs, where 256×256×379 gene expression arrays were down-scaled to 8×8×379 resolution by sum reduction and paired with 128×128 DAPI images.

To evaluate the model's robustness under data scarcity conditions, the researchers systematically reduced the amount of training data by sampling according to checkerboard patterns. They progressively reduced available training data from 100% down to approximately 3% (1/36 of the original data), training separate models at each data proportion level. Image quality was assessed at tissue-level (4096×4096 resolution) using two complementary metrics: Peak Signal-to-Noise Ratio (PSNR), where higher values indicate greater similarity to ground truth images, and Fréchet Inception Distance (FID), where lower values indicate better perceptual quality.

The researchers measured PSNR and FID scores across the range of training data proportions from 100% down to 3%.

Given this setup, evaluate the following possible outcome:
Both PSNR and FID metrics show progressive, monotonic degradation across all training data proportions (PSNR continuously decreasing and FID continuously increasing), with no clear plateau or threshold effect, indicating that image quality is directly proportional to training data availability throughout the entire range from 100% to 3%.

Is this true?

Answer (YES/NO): NO